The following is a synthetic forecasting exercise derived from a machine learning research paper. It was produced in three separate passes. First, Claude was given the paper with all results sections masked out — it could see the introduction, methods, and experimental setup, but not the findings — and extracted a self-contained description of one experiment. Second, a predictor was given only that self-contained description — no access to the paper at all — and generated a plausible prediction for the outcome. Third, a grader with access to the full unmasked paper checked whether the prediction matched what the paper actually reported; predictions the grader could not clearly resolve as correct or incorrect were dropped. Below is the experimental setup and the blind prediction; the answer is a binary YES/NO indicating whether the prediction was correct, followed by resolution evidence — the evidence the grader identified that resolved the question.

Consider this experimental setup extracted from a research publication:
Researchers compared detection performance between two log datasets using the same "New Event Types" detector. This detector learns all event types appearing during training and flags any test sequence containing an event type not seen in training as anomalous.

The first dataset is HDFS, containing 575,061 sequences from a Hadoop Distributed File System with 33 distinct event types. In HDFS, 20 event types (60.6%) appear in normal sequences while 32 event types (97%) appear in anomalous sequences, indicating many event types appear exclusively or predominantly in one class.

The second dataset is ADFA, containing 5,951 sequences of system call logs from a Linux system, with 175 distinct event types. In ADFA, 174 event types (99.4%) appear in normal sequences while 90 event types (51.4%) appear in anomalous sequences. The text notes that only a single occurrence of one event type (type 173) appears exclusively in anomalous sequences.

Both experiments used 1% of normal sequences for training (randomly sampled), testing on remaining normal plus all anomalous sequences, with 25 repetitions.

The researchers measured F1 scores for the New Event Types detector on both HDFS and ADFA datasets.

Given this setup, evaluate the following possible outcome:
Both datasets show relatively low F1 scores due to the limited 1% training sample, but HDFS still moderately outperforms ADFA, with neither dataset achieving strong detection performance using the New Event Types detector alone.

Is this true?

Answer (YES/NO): NO